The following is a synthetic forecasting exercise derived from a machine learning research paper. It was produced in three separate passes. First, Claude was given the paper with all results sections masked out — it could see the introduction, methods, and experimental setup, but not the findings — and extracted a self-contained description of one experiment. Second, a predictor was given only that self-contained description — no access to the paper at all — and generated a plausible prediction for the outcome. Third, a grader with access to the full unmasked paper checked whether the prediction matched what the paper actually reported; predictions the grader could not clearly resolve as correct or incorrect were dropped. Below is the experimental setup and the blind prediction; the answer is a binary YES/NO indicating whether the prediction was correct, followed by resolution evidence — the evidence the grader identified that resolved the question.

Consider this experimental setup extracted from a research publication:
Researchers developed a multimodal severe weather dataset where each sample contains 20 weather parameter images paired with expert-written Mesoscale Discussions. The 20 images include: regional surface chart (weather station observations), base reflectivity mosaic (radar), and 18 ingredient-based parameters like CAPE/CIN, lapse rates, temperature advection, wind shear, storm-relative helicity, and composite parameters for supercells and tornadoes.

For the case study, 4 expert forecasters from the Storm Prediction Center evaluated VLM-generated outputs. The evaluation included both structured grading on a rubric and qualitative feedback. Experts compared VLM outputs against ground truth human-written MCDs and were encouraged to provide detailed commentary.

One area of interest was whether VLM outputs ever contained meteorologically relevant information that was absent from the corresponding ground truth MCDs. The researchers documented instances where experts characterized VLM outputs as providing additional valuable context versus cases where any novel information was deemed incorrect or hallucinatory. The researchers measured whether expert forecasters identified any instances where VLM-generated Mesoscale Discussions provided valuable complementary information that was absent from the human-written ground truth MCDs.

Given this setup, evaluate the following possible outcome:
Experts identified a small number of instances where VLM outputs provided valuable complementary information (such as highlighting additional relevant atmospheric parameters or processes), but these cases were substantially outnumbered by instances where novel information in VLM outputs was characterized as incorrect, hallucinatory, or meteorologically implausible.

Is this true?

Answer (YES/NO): YES